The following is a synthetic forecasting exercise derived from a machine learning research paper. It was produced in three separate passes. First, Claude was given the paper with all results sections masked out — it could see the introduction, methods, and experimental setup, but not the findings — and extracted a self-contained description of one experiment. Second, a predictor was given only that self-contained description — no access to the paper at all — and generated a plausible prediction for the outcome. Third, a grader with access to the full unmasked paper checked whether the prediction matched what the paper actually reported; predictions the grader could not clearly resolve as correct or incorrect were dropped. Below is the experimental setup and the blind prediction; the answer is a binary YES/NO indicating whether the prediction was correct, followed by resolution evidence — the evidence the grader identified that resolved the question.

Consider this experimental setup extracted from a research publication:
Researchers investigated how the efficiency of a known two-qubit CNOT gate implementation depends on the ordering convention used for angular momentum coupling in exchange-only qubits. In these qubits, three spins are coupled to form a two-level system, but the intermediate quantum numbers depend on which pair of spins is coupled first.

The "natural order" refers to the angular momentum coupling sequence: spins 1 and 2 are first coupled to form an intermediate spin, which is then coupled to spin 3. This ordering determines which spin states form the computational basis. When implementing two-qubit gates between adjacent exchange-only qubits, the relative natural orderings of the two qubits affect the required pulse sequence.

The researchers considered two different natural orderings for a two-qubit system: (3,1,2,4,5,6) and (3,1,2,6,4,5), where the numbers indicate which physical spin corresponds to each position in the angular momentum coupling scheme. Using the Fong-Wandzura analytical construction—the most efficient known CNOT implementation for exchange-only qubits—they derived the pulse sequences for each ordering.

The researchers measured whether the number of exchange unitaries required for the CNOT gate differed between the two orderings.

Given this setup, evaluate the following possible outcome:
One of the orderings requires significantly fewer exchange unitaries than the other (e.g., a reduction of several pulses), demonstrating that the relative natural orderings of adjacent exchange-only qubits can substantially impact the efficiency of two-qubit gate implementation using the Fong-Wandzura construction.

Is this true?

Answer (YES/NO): NO